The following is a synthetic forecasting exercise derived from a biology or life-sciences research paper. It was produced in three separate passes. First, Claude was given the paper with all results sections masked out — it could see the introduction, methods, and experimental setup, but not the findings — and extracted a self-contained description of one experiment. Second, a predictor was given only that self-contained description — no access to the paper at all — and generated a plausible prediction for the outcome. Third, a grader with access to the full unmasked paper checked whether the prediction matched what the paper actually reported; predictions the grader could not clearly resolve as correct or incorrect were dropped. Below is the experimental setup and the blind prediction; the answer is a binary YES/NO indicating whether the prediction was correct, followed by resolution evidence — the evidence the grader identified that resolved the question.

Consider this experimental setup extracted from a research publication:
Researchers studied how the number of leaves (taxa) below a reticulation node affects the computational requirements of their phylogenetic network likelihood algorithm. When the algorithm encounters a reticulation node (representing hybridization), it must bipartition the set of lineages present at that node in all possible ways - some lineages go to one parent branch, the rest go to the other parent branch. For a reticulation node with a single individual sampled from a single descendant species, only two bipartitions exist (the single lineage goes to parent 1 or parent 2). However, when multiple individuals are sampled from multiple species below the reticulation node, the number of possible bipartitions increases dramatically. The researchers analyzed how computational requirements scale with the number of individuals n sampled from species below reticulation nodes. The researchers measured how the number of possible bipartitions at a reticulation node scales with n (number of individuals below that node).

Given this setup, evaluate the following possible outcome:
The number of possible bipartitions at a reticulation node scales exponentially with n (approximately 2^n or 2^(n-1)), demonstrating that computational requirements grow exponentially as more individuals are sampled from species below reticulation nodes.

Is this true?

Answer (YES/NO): YES